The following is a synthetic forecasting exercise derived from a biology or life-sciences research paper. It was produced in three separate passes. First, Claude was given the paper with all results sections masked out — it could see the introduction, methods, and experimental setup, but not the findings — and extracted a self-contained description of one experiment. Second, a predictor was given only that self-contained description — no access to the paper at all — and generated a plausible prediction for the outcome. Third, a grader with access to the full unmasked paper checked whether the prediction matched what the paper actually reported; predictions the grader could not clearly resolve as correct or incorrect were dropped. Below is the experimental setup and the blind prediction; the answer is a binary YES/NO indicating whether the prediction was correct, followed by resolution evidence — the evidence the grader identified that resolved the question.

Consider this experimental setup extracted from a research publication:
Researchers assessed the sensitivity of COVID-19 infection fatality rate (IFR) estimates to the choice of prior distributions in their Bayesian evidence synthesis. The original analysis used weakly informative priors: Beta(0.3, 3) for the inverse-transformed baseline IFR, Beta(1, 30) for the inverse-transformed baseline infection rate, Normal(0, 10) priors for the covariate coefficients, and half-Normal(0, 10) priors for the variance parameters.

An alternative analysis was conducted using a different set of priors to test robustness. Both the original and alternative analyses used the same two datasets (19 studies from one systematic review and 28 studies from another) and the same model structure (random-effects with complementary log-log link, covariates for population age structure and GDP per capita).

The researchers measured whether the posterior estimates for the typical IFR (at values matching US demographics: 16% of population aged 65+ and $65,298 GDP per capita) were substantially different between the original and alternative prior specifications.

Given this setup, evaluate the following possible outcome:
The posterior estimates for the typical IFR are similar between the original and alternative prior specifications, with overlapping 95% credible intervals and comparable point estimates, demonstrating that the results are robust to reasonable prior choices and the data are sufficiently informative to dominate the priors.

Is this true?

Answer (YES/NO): YES